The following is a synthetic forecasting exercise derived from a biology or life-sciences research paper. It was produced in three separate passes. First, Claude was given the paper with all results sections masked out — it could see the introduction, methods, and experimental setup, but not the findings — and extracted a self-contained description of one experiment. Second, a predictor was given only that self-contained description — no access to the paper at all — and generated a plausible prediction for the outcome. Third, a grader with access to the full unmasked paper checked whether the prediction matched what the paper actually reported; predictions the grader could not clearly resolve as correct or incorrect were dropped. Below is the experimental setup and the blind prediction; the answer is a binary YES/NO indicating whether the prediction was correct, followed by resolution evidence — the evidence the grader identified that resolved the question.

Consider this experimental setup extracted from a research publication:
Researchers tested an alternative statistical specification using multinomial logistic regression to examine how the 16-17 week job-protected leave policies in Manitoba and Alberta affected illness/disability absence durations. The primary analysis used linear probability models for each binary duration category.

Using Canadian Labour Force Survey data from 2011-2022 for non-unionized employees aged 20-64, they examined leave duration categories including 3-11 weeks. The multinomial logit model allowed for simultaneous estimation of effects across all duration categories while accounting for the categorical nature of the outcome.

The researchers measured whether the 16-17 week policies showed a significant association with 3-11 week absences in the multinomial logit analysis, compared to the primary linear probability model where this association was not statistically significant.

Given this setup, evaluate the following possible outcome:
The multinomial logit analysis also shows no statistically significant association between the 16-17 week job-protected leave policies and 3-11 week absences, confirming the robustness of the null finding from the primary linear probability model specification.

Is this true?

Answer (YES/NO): NO